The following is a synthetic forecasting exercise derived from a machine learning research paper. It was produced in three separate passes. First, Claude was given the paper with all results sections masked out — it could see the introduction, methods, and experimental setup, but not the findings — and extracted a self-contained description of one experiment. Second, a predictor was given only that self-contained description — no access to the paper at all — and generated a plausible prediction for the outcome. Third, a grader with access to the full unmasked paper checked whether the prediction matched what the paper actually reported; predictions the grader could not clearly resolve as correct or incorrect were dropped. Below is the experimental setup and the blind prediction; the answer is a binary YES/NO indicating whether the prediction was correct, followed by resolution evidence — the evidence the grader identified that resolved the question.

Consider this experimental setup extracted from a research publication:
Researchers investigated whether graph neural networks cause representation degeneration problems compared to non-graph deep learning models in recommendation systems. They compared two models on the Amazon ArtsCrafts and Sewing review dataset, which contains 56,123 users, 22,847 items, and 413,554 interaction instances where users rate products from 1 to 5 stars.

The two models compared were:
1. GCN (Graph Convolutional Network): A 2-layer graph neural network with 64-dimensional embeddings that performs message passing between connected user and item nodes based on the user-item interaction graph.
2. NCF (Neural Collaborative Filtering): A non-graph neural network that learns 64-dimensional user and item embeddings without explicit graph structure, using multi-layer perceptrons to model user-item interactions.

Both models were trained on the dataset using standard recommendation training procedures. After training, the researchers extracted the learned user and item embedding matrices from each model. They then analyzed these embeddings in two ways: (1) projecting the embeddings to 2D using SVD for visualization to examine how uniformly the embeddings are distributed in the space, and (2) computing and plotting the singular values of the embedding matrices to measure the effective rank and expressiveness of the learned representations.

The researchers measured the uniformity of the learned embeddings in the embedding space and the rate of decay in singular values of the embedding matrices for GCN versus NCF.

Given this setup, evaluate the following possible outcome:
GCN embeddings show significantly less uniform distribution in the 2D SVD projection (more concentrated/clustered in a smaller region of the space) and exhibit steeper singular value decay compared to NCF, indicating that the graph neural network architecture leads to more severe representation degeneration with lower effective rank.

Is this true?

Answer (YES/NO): YES